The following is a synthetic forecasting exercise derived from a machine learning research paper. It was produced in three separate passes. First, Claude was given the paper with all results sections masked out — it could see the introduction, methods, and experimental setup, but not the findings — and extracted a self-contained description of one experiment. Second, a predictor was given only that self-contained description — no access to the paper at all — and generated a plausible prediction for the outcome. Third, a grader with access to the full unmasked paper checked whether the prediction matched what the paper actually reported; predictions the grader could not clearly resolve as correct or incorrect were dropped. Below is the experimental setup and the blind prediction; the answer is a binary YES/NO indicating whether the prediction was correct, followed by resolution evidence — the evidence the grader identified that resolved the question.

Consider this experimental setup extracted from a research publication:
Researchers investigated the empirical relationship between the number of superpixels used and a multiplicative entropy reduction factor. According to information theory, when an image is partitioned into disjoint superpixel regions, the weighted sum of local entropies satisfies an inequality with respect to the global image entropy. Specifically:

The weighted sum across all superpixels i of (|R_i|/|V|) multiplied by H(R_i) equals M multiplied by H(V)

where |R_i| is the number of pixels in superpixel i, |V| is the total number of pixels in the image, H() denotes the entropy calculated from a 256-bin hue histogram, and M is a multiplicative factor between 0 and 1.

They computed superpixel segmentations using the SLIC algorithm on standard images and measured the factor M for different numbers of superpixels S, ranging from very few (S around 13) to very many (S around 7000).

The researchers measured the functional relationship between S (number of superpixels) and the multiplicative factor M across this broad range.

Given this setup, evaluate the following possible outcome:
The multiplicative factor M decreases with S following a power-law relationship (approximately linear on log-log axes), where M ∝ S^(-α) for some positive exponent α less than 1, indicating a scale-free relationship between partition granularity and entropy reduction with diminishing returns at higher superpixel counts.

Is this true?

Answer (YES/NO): NO